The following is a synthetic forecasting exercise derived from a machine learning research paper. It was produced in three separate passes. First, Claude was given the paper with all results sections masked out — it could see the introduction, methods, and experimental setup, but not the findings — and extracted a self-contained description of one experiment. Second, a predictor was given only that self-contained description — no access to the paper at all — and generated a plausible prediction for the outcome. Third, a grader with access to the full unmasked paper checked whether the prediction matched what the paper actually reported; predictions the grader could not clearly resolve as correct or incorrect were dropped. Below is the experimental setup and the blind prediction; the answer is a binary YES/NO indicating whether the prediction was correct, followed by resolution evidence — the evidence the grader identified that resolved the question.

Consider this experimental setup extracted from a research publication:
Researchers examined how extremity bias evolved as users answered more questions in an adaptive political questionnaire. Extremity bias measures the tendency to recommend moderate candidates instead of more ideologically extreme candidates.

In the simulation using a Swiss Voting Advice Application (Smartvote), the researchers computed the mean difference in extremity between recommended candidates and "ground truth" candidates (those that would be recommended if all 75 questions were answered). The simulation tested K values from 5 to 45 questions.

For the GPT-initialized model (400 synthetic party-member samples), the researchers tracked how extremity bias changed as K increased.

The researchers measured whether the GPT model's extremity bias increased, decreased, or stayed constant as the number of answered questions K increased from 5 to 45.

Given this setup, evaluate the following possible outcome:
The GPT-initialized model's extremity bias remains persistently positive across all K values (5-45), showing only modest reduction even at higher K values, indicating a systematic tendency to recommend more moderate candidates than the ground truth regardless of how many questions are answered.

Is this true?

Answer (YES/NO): NO